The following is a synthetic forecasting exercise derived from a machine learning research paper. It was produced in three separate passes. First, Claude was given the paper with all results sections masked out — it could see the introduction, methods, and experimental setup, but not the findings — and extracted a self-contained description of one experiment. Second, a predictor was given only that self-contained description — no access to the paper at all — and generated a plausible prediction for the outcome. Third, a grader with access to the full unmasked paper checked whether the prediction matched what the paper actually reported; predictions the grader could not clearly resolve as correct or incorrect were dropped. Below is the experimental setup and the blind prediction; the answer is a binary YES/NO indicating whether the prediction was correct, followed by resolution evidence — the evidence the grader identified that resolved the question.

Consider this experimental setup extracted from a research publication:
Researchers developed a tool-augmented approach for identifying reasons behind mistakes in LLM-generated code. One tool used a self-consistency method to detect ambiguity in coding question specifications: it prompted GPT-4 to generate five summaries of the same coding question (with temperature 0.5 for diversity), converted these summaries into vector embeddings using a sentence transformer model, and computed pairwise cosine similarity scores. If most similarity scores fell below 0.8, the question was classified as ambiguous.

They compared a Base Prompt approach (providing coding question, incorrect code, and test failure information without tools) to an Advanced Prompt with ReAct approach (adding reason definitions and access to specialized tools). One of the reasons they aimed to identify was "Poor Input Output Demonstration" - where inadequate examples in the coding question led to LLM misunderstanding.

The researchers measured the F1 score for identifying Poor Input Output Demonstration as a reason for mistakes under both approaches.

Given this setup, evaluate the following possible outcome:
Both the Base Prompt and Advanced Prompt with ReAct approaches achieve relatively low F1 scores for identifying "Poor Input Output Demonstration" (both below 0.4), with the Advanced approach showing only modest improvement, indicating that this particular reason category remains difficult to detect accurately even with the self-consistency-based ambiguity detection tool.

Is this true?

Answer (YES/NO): NO